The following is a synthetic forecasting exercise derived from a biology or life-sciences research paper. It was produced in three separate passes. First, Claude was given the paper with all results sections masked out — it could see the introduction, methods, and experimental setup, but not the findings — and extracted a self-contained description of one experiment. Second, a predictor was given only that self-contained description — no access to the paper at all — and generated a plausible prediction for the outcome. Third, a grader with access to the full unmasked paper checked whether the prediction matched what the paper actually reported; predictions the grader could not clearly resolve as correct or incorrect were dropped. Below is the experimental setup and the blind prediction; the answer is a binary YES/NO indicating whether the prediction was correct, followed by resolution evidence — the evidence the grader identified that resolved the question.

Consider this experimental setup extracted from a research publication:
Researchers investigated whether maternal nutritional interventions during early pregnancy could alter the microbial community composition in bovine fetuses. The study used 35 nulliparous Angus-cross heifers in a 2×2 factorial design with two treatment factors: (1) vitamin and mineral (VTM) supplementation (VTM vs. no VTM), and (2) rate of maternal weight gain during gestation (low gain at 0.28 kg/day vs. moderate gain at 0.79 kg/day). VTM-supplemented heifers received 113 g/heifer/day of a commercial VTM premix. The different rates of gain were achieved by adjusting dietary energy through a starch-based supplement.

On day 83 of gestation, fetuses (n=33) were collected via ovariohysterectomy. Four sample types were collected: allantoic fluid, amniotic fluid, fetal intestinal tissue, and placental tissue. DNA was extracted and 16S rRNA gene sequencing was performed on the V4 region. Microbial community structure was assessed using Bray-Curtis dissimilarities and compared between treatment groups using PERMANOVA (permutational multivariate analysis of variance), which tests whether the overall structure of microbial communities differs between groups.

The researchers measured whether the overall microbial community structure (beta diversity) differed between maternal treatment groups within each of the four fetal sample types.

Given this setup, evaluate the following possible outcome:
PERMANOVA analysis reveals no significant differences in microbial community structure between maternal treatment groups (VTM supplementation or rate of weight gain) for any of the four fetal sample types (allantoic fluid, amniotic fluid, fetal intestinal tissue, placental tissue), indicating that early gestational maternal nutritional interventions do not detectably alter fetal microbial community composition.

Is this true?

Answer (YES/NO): YES